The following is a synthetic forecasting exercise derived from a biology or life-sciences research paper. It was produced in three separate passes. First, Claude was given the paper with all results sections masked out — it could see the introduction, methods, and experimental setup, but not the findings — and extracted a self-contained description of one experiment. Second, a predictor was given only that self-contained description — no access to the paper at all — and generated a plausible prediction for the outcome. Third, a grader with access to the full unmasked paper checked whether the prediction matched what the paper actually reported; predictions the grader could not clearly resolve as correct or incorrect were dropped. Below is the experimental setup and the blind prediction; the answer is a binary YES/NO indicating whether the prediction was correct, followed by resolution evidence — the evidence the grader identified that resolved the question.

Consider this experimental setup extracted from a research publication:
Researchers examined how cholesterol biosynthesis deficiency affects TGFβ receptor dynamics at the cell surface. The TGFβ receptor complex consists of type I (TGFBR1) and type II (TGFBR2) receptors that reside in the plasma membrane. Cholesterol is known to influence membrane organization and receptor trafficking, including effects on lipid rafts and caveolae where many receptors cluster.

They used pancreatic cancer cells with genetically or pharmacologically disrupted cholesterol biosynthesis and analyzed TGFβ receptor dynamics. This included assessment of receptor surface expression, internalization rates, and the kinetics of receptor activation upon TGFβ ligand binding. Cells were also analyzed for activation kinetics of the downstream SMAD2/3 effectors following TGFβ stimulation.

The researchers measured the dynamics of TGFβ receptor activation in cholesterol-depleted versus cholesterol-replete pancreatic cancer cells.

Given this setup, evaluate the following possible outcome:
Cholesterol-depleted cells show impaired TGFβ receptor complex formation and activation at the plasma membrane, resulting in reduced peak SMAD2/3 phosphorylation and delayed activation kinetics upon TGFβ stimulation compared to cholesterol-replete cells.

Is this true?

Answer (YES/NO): NO